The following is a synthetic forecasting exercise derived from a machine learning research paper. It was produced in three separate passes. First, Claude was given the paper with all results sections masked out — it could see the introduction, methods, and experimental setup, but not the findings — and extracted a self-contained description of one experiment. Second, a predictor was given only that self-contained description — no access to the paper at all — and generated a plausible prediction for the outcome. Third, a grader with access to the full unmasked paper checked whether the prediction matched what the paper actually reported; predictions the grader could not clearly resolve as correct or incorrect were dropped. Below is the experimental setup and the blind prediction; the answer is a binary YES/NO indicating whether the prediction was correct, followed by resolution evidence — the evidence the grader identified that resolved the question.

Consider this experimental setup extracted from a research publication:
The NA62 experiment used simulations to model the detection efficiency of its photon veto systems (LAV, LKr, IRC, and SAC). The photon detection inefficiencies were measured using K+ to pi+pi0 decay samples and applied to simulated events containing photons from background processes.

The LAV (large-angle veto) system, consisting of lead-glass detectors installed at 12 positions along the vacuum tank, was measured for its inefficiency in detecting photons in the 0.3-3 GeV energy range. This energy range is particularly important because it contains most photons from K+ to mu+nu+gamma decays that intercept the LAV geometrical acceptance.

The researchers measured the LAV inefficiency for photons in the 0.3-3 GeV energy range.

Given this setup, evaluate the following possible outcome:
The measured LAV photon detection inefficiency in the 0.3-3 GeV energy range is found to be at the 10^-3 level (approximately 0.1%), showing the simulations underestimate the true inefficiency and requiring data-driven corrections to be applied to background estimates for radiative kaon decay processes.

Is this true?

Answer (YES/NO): NO